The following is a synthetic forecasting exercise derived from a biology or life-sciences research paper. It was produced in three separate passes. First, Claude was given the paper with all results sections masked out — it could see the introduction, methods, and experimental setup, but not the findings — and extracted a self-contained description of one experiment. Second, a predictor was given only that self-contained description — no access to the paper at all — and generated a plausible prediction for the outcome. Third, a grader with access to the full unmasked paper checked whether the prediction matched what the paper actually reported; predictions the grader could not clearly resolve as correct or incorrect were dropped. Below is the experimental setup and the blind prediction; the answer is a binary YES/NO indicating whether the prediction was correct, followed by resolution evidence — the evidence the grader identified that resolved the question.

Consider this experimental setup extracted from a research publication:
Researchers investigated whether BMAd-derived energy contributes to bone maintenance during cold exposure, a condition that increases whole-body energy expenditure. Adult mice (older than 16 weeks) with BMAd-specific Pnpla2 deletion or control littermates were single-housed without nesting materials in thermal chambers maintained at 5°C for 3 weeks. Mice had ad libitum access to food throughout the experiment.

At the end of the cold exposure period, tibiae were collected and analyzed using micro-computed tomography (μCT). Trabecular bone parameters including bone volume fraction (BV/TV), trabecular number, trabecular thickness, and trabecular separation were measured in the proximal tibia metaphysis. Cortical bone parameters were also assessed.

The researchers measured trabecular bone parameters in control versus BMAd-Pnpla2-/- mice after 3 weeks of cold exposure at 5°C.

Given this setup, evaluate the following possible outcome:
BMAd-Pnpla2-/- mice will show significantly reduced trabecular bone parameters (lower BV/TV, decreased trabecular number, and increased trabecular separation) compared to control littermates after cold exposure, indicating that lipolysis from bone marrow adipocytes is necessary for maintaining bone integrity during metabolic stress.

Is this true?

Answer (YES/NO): YES